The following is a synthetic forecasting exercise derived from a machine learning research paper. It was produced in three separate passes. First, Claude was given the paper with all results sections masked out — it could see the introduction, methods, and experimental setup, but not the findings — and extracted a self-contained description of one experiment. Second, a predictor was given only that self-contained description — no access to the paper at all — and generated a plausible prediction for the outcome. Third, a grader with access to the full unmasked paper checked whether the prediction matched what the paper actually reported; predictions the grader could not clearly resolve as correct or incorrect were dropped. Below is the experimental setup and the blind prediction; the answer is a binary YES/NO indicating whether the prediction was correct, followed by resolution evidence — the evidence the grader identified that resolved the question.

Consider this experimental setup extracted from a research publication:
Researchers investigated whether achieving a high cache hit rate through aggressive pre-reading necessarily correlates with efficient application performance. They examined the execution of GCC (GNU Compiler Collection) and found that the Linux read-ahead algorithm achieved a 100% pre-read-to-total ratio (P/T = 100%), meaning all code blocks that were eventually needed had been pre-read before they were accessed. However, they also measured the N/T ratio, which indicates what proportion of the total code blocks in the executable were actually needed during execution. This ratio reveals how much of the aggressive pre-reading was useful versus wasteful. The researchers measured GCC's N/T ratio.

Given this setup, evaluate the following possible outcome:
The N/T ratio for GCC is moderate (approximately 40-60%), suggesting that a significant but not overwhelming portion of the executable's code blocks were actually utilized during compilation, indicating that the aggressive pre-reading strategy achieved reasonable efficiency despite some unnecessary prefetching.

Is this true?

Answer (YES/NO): NO